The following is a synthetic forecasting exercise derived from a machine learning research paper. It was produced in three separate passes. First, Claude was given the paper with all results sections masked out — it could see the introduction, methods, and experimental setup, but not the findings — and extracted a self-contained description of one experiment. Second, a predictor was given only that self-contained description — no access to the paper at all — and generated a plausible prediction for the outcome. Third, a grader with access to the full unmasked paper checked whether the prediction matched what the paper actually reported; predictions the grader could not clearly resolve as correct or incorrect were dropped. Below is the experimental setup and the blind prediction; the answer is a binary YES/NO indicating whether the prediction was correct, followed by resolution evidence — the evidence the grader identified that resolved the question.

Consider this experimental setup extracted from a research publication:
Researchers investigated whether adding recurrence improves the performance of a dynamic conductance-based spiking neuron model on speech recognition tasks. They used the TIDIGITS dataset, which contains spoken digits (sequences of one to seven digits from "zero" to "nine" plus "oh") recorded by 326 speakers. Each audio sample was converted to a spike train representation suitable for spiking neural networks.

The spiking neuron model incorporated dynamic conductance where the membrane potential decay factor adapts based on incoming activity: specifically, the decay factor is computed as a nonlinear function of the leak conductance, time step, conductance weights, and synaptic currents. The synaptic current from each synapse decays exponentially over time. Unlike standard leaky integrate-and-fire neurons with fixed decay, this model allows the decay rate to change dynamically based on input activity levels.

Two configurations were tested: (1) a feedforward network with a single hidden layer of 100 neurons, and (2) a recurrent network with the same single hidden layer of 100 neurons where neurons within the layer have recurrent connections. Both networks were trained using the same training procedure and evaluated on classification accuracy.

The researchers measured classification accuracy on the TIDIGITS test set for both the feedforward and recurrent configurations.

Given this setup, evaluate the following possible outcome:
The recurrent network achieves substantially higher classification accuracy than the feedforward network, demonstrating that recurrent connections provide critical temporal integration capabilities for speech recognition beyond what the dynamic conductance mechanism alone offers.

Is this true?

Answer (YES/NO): NO